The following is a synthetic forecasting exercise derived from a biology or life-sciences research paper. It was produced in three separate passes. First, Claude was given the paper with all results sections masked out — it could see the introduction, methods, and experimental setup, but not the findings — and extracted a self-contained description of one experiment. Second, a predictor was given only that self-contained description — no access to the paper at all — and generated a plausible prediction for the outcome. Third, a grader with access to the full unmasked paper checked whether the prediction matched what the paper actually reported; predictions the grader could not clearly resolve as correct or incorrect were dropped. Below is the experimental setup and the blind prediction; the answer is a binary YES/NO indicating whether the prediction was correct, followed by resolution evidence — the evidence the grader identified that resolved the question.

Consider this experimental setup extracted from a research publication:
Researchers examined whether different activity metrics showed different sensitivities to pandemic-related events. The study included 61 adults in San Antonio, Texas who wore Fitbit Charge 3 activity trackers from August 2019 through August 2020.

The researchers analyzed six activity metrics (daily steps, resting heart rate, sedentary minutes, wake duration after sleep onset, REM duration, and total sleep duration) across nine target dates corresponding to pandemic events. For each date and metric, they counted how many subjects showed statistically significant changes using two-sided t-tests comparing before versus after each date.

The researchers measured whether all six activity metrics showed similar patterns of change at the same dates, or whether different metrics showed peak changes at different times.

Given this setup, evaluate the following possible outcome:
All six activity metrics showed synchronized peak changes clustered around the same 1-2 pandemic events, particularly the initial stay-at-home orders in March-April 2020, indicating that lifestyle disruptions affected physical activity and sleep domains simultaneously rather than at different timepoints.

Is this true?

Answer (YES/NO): NO